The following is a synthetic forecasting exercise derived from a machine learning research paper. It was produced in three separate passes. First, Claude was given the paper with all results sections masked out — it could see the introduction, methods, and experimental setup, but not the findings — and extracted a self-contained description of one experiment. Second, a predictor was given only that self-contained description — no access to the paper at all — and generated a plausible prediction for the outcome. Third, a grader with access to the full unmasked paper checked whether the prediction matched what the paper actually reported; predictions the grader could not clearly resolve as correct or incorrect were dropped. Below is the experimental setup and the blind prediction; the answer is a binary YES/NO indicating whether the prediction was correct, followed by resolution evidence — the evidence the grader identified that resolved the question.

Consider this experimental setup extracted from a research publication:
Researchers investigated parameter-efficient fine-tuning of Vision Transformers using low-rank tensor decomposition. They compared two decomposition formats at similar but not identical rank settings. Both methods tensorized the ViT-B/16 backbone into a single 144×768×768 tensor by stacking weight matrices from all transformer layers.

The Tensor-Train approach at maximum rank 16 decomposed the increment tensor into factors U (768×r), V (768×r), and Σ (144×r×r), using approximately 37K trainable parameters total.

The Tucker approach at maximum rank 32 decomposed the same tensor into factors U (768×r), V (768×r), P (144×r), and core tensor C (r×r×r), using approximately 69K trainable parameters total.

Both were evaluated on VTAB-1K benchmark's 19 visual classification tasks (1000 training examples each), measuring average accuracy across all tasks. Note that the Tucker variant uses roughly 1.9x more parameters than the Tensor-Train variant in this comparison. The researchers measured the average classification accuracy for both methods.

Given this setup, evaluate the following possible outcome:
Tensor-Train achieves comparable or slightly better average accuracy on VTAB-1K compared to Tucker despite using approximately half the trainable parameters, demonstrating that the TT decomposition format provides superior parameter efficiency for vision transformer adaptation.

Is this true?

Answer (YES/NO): YES